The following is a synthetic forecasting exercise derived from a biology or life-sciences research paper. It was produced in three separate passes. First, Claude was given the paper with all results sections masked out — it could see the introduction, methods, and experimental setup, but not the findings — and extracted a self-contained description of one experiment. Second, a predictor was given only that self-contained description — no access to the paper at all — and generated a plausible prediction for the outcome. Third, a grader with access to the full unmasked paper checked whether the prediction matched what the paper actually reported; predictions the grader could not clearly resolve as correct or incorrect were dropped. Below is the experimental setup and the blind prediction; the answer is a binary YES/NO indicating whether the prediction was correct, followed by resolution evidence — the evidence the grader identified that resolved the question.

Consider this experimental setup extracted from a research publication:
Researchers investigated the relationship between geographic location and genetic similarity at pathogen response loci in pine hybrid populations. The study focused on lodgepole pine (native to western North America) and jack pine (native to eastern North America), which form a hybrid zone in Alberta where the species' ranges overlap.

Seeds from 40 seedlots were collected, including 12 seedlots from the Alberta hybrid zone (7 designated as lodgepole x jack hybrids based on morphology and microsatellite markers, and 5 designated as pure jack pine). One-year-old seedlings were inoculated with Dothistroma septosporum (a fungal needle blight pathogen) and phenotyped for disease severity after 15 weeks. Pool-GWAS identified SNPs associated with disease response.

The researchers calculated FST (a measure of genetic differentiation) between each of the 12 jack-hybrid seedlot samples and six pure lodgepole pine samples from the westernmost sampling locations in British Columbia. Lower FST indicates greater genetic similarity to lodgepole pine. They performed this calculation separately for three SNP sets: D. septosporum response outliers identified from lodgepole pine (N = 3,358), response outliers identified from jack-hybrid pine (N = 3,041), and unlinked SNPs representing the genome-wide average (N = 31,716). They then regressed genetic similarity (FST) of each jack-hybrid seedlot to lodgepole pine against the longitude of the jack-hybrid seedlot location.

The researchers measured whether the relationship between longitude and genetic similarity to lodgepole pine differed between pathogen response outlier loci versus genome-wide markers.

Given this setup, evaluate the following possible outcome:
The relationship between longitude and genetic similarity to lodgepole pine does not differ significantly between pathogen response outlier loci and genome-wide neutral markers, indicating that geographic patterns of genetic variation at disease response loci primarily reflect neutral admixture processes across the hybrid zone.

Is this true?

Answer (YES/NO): YES